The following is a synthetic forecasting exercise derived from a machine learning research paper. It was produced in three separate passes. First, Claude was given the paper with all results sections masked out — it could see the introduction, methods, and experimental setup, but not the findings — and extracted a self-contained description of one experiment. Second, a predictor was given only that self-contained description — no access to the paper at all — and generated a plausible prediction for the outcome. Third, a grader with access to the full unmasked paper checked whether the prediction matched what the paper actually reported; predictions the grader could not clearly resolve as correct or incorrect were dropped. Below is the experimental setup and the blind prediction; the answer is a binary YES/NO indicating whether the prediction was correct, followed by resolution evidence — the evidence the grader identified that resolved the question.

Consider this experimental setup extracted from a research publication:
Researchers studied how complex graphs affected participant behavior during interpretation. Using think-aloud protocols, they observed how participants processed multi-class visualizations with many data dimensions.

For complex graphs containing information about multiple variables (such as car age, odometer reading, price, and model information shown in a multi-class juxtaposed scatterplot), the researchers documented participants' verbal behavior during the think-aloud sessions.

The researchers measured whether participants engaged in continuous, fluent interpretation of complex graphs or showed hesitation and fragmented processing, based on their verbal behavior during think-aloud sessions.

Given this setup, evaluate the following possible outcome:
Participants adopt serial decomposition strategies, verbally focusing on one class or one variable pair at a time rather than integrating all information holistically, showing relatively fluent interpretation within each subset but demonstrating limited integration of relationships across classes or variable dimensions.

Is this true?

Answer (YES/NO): NO